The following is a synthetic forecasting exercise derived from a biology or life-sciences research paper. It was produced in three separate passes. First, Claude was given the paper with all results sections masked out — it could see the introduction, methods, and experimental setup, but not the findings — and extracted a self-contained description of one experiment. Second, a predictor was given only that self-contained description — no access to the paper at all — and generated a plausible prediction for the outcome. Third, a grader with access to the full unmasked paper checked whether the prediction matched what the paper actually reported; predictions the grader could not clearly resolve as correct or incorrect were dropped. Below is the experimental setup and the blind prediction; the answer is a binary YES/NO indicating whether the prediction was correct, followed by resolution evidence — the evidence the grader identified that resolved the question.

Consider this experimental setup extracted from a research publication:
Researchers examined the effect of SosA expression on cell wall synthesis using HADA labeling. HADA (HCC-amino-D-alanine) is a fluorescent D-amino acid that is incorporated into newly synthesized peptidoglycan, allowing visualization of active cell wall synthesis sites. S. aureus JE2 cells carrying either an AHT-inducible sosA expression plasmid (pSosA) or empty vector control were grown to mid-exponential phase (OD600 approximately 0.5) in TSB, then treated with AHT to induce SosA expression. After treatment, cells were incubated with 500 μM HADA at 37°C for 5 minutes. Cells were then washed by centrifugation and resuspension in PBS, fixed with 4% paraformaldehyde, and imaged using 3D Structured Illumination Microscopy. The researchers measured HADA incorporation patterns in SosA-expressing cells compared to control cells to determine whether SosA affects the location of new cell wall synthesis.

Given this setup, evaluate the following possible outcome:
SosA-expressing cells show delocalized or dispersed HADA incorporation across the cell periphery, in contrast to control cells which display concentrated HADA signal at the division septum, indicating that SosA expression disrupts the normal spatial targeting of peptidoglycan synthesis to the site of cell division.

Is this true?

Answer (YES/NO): NO